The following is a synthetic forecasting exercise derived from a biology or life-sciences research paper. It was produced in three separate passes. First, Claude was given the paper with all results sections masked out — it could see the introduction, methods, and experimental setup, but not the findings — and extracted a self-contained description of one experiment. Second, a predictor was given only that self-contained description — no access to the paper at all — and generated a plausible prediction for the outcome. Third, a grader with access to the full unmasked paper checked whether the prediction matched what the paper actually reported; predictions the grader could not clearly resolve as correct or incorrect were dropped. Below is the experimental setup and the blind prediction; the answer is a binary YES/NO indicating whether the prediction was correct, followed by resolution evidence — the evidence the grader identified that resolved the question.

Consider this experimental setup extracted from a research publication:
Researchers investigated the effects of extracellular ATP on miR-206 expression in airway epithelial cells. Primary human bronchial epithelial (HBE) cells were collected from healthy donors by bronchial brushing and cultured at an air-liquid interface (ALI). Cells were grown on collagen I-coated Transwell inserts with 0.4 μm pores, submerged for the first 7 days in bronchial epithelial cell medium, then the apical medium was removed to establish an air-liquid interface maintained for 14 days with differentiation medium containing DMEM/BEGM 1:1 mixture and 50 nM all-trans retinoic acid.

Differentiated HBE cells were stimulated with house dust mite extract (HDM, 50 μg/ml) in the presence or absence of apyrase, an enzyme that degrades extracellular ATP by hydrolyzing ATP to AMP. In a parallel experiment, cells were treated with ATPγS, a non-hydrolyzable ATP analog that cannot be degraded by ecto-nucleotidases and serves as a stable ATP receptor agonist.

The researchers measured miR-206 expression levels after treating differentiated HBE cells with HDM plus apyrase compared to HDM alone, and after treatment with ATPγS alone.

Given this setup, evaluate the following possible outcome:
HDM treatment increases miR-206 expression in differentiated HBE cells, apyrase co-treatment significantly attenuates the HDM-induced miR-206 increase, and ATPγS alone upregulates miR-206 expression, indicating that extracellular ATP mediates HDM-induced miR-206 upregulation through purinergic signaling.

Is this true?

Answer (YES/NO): NO